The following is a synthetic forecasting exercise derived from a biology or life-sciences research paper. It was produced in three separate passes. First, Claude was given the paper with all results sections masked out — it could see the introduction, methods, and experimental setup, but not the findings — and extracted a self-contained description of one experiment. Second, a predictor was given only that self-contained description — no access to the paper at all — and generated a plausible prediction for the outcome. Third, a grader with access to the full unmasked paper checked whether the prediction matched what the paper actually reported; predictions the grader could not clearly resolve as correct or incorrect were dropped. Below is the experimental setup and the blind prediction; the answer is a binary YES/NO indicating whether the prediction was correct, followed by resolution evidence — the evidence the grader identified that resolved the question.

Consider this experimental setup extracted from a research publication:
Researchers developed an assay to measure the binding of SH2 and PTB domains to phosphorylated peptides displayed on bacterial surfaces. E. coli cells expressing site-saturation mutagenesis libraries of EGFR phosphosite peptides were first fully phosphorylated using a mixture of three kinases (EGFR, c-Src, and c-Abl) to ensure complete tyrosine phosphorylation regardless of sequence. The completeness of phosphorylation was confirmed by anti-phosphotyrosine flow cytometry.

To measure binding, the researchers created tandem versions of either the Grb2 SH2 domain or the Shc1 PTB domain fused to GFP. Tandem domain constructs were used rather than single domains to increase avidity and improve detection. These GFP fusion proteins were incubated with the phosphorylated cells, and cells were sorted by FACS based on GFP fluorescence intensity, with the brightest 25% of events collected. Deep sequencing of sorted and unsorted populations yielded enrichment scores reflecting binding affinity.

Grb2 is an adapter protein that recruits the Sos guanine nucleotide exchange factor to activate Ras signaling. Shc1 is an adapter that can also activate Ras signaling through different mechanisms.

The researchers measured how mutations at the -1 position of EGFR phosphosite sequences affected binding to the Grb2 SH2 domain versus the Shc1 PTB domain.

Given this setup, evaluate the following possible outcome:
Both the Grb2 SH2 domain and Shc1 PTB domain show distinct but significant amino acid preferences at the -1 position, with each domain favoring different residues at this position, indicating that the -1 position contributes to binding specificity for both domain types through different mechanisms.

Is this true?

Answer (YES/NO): NO